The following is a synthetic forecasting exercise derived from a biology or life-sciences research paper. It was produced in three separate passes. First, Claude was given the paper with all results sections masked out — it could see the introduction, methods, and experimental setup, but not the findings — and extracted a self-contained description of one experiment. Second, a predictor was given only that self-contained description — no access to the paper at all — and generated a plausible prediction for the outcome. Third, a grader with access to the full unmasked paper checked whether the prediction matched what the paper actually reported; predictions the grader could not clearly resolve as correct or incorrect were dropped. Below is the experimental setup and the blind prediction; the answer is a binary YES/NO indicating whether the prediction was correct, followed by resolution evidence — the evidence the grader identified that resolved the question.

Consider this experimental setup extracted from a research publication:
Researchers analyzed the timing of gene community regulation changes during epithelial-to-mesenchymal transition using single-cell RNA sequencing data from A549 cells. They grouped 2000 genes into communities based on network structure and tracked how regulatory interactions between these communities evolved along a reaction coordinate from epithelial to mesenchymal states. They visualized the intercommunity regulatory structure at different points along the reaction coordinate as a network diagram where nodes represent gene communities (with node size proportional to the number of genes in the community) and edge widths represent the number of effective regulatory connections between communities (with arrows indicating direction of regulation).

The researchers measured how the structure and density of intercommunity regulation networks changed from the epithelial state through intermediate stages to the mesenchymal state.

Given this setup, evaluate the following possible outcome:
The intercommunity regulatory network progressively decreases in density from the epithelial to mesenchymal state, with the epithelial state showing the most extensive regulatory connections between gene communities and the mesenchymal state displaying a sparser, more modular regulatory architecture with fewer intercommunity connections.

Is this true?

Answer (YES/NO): NO